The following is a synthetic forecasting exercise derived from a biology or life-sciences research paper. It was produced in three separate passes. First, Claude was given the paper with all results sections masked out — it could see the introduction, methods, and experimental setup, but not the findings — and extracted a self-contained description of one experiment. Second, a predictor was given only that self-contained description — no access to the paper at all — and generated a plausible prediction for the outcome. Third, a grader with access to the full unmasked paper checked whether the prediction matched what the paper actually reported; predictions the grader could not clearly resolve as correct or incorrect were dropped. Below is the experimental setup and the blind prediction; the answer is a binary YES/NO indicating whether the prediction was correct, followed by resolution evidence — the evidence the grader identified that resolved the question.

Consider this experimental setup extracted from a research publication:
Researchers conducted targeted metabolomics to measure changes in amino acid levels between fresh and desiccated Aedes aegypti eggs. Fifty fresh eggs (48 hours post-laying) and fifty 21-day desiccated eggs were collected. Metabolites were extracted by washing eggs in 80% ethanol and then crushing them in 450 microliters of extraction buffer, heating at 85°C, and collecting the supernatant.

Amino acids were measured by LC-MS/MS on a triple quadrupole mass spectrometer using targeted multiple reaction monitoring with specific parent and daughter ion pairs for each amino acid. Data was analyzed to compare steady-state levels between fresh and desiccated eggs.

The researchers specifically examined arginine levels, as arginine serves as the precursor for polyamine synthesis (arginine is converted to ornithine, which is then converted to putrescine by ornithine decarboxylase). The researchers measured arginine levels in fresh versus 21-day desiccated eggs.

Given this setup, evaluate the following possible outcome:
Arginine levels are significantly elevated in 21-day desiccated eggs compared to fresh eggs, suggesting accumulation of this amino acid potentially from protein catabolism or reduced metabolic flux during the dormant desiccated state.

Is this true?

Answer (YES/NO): YES